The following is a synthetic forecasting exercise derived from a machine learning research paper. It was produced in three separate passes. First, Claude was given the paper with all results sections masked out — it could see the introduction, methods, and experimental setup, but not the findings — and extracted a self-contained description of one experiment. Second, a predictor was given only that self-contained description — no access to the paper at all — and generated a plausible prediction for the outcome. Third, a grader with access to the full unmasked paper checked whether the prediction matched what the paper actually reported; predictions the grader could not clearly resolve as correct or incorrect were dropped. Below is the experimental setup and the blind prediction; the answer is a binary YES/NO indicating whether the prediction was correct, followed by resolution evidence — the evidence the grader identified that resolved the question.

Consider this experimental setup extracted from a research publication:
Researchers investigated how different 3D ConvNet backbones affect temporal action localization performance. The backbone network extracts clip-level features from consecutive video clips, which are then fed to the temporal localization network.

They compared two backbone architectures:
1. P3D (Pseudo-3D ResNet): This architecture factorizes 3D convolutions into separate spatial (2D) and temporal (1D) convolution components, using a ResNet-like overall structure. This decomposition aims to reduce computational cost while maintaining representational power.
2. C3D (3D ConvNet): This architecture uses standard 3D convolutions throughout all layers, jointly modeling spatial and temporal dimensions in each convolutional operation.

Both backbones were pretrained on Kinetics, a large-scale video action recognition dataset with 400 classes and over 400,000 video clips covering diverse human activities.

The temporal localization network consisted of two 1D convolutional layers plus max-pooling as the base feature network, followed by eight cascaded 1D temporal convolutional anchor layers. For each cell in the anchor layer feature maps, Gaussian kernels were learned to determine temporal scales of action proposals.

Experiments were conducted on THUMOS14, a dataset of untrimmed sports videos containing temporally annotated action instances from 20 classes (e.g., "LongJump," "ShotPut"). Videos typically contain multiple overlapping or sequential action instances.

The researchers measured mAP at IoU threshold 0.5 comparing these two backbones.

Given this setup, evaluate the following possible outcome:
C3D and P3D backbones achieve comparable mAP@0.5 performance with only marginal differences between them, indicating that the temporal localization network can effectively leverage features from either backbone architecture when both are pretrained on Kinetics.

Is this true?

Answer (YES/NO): YES